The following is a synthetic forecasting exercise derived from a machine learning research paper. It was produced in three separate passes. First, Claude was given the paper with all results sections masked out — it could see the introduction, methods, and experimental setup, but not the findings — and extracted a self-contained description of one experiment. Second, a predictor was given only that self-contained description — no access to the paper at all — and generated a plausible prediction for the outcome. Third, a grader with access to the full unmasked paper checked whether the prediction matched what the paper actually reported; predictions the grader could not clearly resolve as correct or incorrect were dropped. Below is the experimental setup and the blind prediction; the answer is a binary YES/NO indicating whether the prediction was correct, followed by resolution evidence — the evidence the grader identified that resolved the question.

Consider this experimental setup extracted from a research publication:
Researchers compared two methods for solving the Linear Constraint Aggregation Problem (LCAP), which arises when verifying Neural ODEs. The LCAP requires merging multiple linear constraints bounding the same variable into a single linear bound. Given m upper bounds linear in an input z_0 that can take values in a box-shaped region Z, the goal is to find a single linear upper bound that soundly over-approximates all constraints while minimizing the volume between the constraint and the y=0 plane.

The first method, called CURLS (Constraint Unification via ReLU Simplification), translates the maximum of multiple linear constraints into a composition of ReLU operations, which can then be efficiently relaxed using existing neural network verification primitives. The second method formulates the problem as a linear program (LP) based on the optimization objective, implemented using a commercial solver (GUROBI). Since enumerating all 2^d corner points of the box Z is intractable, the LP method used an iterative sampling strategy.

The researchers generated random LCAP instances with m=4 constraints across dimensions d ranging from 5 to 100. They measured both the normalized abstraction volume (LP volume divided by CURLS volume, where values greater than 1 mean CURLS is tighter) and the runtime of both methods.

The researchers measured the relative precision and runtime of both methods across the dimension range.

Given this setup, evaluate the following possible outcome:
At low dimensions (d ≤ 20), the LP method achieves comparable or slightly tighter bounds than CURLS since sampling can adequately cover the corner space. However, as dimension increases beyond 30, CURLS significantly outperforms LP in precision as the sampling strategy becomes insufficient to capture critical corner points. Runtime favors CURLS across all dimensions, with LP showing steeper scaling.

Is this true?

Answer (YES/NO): NO